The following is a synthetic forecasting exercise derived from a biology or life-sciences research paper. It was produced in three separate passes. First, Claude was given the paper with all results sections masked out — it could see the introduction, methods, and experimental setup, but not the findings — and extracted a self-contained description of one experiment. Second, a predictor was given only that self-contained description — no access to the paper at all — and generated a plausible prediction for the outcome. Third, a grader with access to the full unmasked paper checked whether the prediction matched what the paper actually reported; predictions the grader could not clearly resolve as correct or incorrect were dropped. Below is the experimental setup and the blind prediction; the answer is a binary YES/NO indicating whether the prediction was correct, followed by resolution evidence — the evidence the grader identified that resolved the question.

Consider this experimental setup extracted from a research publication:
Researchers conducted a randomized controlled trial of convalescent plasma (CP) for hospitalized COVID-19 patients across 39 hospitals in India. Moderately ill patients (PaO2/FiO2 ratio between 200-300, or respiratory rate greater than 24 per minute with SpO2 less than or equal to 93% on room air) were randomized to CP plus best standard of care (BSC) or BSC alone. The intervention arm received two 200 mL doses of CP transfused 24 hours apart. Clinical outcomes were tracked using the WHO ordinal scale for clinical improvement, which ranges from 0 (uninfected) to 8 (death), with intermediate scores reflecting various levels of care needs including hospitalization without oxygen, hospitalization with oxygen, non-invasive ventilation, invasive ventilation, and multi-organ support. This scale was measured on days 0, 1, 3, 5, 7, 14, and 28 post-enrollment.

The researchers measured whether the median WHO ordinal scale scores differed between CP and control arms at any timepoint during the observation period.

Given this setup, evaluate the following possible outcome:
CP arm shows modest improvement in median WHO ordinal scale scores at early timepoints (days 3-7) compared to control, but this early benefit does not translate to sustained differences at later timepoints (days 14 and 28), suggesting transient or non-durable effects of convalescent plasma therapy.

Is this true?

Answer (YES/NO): NO